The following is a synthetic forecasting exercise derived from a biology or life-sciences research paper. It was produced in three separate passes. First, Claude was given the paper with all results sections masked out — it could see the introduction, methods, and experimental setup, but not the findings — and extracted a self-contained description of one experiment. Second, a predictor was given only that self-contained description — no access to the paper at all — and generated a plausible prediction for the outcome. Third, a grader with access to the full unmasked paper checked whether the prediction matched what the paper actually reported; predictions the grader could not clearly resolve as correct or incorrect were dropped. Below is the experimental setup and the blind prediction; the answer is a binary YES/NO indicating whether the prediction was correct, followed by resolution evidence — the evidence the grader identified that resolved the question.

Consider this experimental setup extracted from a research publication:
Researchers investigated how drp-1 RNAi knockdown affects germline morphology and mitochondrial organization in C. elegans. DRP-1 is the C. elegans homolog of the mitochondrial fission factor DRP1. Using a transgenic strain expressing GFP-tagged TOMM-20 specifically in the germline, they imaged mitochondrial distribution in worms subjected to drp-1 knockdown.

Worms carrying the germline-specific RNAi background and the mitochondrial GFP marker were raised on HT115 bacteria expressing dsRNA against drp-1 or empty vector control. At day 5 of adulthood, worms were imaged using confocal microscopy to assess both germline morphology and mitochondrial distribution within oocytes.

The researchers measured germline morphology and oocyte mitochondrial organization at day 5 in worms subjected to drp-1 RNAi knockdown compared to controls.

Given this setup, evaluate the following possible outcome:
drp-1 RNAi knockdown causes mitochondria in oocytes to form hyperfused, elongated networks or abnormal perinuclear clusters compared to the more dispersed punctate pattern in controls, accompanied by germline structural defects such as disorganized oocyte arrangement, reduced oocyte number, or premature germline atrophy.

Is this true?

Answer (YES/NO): YES